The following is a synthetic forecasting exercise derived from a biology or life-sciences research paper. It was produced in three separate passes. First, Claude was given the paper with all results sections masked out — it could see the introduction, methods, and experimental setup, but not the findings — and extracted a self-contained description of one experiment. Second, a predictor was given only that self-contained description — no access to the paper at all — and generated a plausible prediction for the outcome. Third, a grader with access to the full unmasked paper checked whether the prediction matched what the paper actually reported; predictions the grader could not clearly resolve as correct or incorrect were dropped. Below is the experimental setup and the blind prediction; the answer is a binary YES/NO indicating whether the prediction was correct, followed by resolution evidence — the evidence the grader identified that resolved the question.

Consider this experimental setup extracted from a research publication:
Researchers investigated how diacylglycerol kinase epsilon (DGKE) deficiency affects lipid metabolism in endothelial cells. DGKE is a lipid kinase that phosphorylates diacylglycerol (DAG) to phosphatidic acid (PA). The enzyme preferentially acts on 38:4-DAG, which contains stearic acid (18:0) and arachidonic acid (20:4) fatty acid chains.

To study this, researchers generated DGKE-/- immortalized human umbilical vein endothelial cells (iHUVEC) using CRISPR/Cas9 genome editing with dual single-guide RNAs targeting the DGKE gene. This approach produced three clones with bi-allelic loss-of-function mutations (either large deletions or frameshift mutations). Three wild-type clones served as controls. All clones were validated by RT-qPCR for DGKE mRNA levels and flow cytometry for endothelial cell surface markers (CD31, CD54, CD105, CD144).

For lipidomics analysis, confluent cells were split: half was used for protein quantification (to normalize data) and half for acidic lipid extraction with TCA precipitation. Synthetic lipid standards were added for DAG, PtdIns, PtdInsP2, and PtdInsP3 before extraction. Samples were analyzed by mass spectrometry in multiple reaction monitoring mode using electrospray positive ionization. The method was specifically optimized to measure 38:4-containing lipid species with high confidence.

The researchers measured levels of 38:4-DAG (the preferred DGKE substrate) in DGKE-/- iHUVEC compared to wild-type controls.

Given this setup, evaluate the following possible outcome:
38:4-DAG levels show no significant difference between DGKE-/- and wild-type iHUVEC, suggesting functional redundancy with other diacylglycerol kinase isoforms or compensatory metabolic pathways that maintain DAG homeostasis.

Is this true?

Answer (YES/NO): NO